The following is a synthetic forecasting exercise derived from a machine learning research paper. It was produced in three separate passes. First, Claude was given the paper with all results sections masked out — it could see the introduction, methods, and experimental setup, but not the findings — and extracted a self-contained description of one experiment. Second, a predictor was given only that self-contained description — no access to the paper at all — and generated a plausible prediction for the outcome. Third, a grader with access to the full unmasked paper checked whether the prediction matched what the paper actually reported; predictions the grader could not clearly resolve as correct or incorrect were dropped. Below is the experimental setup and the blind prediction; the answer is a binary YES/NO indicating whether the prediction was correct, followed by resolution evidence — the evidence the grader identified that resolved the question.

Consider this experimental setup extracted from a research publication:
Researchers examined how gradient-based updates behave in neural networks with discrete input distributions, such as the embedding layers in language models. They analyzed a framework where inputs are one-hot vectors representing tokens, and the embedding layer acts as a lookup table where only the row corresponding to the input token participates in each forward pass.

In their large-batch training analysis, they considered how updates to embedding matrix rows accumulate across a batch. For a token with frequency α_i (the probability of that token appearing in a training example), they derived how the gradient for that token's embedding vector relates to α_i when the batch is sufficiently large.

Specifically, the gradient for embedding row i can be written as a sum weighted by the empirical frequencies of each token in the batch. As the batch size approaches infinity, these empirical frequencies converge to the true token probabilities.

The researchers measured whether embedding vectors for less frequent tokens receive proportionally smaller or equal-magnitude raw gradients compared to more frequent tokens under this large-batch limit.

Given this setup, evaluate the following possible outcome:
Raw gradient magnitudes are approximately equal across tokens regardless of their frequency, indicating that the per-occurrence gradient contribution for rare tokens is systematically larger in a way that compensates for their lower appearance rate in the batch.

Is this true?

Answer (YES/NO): NO